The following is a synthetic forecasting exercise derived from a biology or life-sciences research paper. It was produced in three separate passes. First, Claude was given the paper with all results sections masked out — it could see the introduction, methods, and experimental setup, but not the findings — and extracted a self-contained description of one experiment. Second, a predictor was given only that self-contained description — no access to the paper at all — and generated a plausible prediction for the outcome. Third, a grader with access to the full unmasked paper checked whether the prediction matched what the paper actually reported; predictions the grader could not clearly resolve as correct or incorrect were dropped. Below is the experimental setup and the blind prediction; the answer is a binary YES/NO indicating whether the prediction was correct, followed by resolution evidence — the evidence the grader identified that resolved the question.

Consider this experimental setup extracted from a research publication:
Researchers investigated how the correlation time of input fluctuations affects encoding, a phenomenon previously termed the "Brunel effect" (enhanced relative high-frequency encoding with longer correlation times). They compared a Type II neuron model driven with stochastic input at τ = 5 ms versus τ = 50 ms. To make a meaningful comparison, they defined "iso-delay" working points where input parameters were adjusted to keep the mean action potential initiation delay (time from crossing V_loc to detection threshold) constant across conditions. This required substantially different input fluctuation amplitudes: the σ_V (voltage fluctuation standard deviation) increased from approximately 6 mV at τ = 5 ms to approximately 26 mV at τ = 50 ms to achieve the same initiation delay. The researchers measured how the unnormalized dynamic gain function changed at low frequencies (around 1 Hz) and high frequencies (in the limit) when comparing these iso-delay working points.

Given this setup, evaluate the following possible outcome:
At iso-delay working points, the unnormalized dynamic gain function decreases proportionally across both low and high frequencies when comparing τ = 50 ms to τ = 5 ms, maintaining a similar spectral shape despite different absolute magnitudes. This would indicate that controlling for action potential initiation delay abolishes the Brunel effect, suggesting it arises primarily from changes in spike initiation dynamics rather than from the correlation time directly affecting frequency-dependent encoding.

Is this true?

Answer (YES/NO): NO